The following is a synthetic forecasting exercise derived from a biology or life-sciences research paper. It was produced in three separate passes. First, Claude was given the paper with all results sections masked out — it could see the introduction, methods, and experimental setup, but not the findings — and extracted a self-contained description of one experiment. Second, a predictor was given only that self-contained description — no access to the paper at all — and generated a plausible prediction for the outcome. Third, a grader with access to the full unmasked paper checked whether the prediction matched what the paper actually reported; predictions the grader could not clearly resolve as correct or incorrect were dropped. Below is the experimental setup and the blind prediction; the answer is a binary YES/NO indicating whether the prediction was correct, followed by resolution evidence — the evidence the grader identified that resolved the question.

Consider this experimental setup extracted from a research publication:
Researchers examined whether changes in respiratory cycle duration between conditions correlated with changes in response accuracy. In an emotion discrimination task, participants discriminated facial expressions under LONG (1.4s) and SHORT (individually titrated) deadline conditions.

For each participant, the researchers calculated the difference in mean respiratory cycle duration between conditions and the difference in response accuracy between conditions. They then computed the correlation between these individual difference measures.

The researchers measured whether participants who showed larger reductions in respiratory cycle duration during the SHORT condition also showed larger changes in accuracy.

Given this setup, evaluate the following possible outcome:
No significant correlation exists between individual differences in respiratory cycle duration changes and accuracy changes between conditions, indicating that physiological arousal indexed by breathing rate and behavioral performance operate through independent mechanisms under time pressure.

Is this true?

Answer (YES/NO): NO